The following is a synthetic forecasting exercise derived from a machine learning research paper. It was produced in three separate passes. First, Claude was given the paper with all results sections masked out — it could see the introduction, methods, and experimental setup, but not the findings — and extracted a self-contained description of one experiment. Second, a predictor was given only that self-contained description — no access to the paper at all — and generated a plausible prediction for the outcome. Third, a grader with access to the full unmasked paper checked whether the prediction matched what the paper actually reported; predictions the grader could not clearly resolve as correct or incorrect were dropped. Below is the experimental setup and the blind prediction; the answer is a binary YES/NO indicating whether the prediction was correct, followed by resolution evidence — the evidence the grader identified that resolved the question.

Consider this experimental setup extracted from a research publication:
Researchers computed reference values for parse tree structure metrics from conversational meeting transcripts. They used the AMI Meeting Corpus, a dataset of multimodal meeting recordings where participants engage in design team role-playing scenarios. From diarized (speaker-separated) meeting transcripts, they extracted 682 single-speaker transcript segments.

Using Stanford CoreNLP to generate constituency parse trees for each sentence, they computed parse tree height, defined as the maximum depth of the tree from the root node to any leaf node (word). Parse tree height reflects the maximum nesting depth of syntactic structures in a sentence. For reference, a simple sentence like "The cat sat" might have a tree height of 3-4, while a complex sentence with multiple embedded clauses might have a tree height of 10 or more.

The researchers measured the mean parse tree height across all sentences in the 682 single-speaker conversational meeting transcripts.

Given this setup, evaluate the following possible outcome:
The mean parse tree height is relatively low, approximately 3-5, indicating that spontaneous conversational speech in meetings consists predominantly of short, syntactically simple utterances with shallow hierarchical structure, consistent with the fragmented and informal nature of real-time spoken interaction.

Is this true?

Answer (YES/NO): NO